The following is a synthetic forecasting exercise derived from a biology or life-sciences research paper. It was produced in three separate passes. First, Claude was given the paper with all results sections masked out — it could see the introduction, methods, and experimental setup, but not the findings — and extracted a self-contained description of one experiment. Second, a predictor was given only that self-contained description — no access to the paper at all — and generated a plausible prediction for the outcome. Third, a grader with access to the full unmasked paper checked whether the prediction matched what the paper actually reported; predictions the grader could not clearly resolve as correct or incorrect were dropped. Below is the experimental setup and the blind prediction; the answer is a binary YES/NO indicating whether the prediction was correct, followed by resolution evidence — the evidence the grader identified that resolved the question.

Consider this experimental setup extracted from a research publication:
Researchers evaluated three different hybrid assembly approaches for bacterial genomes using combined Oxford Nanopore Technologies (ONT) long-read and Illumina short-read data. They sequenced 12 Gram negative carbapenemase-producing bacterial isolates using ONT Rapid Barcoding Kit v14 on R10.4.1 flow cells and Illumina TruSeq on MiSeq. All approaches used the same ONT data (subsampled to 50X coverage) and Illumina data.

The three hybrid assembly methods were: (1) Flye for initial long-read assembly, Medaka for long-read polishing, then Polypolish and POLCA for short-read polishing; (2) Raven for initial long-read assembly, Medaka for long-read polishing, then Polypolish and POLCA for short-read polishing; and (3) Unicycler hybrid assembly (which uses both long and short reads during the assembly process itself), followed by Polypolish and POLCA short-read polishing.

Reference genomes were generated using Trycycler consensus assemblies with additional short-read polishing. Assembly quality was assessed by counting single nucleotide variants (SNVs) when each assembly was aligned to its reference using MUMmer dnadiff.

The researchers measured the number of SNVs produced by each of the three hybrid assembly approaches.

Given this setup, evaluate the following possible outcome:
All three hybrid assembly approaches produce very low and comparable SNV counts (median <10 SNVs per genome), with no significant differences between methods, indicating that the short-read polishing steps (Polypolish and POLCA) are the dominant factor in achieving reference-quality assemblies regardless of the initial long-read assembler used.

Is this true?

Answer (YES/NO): NO